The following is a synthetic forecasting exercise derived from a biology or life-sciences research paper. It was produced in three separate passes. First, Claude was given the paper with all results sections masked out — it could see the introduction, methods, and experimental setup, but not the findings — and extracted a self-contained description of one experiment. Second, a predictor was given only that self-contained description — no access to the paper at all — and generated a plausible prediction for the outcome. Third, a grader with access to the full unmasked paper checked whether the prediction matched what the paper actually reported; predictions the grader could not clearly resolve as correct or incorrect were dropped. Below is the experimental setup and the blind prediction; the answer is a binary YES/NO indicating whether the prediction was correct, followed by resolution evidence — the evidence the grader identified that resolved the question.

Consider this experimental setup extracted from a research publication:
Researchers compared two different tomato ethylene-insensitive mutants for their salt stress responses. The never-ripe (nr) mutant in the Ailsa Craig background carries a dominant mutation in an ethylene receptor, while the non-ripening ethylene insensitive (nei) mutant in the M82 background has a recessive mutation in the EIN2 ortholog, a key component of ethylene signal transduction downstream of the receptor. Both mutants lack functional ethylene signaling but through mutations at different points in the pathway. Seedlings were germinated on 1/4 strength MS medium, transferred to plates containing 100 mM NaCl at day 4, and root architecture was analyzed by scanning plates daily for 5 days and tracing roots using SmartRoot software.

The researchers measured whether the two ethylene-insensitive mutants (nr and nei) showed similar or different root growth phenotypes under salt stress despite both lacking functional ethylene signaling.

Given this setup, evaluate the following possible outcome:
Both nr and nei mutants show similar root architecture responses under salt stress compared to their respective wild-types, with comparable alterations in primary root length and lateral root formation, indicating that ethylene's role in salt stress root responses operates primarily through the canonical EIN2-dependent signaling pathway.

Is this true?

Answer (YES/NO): NO